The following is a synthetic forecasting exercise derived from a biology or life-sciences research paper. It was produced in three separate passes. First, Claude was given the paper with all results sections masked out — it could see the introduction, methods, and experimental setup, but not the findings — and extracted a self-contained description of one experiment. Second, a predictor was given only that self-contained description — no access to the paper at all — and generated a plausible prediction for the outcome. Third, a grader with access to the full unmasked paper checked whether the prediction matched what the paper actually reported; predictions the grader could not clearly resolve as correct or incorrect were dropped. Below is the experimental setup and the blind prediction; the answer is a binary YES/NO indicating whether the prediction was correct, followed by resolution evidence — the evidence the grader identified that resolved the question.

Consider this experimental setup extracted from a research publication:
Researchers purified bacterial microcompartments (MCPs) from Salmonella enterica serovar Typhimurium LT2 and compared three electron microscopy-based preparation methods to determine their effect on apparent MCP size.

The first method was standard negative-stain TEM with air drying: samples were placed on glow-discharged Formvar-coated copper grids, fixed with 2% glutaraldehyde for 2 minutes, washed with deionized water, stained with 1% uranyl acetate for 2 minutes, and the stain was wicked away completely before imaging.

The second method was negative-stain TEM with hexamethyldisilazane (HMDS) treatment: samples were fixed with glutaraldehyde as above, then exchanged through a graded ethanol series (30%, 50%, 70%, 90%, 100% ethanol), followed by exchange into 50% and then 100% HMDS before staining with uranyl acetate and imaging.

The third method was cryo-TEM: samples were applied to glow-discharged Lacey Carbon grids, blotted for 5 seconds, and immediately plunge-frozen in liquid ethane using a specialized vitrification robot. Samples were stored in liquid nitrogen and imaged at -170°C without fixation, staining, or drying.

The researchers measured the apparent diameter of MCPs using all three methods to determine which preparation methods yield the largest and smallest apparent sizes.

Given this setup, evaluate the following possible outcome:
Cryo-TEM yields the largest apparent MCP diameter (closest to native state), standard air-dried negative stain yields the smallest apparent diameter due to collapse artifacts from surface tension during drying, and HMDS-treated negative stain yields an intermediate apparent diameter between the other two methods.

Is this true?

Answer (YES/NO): YES